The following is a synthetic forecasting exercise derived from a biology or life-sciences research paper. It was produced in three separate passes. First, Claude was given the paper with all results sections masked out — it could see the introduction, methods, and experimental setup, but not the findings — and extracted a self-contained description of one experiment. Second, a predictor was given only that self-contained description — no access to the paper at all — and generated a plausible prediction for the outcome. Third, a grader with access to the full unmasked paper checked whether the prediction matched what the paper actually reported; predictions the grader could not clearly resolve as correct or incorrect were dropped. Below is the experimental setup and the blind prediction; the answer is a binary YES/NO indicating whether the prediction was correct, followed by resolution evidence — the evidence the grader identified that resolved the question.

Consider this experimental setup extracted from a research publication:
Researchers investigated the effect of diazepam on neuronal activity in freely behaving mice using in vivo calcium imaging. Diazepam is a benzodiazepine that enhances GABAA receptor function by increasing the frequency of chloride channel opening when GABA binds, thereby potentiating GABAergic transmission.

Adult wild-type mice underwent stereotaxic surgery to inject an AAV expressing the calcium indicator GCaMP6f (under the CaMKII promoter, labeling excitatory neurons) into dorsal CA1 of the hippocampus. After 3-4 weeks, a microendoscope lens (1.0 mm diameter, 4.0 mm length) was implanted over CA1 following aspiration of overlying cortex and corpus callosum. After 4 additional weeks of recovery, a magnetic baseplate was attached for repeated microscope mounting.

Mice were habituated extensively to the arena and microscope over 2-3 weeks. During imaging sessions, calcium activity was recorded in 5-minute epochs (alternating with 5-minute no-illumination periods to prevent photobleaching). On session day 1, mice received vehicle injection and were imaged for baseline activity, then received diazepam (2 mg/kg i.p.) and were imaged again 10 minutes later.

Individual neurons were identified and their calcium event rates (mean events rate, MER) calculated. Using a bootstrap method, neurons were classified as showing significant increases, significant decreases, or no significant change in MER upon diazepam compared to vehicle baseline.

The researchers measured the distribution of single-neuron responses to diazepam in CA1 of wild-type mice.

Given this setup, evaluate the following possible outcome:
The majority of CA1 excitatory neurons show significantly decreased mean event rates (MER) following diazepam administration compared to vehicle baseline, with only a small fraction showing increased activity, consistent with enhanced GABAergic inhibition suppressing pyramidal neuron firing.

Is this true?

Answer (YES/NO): NO